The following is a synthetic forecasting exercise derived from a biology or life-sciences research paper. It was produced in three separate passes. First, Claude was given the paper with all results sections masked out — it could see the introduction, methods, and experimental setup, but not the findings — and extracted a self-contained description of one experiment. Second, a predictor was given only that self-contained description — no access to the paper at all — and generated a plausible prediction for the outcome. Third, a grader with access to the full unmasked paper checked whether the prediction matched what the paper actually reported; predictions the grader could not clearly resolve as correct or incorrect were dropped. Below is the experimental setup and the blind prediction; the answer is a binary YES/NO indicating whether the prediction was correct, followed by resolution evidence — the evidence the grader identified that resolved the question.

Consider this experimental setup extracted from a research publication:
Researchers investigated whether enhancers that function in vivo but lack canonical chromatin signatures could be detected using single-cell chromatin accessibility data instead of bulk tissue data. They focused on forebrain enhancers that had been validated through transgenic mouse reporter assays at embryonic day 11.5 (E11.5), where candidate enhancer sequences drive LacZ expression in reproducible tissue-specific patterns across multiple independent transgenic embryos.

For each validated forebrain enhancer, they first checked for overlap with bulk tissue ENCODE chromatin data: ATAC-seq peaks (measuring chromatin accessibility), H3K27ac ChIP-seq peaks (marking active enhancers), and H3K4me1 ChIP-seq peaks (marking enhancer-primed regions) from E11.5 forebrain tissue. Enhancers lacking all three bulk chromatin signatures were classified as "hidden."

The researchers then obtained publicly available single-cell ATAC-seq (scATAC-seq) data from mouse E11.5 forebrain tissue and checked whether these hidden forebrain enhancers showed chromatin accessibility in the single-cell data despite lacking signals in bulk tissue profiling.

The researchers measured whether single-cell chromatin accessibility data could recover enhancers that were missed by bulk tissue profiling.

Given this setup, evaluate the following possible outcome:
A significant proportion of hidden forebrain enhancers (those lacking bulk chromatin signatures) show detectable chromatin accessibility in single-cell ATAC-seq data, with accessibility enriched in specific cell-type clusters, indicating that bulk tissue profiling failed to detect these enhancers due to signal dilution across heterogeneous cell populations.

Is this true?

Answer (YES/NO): NO